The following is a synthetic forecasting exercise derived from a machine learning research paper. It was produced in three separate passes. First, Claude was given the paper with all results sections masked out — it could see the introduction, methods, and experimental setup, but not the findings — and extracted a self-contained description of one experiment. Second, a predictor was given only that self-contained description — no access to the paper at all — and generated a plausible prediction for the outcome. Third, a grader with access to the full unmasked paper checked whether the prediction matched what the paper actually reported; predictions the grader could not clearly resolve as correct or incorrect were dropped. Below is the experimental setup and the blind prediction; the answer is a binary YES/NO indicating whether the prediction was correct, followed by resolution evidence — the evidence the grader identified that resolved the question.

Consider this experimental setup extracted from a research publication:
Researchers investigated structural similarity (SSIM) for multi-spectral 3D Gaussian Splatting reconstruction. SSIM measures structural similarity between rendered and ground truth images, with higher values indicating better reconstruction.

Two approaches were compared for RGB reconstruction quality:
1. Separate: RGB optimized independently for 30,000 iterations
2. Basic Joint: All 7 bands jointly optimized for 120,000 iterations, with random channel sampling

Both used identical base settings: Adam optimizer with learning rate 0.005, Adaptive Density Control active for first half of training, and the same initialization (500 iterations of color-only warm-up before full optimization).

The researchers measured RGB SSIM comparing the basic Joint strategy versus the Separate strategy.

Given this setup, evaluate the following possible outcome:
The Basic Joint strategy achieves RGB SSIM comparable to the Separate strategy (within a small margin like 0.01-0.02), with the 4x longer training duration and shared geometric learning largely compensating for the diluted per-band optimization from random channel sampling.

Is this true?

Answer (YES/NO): NO